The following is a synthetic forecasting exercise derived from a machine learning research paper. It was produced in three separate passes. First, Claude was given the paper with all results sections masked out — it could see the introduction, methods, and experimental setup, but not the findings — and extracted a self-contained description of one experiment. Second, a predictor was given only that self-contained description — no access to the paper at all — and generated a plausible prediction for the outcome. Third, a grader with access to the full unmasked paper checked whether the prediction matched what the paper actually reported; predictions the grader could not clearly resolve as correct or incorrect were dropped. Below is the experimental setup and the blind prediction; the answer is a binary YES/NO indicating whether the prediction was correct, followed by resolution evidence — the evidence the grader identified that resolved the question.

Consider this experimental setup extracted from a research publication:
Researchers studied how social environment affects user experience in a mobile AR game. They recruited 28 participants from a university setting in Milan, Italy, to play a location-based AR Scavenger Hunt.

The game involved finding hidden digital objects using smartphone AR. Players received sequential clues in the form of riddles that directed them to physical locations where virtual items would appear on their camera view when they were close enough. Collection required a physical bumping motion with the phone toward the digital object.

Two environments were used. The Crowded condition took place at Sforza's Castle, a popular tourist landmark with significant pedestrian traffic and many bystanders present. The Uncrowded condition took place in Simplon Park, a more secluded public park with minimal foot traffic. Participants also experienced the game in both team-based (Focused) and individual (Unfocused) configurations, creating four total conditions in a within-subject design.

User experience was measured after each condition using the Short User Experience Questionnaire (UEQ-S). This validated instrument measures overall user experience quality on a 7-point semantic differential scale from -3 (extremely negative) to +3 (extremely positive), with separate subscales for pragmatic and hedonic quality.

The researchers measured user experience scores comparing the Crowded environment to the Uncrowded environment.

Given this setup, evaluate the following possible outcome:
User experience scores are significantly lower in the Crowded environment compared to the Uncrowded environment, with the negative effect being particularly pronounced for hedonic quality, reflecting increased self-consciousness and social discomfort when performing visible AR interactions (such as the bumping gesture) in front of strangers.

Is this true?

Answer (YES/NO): NO